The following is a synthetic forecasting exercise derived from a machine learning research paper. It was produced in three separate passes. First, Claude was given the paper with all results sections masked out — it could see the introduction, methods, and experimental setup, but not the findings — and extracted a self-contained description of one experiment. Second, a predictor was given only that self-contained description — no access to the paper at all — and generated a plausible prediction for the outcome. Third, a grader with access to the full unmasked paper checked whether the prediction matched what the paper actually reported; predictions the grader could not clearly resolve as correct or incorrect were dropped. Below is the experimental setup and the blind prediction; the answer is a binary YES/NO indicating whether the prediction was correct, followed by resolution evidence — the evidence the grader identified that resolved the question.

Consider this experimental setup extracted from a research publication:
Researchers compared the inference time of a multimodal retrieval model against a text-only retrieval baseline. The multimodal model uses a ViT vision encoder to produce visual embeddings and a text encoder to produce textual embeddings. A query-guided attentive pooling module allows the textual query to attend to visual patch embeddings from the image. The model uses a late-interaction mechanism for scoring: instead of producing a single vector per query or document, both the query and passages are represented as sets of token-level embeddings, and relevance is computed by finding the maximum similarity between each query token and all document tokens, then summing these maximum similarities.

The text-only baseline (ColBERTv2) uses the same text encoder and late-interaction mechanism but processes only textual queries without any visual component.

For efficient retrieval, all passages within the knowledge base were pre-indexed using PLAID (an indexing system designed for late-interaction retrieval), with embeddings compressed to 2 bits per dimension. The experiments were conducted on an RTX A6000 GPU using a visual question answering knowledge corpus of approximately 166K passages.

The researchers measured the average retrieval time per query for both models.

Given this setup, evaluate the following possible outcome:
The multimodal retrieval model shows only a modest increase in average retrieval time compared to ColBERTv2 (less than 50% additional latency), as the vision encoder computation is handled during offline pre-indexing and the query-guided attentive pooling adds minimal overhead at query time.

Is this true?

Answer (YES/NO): YES